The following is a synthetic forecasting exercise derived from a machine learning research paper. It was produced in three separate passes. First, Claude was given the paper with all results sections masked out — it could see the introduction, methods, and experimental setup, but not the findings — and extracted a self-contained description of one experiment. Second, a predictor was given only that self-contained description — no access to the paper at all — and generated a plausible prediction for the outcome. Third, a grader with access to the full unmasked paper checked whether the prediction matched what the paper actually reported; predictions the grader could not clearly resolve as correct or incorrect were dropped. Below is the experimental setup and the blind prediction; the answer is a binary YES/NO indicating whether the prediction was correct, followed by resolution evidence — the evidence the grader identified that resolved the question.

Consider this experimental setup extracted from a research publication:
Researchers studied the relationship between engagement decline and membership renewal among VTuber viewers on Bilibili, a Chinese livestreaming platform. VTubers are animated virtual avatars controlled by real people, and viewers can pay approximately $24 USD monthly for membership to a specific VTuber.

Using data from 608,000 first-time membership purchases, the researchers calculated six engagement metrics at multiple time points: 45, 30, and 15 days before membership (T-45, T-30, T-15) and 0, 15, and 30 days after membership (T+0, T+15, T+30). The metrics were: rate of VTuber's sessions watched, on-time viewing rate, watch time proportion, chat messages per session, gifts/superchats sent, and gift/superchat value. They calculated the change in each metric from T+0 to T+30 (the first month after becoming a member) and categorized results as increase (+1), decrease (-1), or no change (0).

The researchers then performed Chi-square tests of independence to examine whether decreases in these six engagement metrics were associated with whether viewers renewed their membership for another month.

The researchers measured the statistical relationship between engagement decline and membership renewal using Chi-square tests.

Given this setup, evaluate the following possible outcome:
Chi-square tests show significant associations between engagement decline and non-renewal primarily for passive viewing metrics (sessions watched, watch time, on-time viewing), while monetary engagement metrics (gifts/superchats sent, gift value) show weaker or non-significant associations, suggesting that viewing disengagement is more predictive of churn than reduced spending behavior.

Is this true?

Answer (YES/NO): NO